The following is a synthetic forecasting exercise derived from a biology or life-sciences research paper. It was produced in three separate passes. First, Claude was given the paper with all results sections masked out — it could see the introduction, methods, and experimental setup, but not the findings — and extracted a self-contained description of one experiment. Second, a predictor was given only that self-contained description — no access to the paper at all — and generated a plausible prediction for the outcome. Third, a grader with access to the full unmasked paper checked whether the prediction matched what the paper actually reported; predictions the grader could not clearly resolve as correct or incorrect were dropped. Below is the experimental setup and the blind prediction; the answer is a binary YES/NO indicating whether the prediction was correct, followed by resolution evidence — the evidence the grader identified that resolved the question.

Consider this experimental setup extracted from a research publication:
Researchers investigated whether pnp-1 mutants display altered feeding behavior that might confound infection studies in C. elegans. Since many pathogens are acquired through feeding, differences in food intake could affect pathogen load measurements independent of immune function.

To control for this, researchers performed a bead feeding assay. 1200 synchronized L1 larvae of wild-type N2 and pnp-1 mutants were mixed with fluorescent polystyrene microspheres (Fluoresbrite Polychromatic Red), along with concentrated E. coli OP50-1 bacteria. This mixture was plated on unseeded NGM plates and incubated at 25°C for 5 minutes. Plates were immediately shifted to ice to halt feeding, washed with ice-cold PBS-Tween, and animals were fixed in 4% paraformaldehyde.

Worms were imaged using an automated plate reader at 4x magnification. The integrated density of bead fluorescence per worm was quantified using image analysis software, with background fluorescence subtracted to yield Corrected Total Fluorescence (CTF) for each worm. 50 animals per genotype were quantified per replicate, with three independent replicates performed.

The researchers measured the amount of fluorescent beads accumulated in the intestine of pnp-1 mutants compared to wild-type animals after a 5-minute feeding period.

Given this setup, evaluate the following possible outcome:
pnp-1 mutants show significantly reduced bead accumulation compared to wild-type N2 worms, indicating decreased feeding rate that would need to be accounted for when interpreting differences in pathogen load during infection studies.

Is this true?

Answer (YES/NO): NO